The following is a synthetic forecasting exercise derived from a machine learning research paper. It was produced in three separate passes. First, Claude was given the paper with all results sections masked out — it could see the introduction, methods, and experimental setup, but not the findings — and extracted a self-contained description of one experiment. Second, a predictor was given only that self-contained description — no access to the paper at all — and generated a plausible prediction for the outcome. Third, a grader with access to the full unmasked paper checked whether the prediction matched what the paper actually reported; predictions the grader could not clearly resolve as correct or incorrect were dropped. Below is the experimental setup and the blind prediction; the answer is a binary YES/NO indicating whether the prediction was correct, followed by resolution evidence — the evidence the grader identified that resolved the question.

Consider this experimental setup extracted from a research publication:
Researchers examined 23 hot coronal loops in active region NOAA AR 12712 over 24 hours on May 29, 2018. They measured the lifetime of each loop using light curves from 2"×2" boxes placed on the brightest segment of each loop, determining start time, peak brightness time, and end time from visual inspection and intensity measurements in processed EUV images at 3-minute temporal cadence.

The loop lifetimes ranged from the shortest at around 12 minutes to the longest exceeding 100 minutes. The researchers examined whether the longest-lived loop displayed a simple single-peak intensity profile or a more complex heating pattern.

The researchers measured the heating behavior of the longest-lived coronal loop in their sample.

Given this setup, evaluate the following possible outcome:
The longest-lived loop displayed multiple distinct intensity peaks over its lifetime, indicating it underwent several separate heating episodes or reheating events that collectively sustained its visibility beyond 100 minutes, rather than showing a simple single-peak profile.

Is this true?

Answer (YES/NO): YES